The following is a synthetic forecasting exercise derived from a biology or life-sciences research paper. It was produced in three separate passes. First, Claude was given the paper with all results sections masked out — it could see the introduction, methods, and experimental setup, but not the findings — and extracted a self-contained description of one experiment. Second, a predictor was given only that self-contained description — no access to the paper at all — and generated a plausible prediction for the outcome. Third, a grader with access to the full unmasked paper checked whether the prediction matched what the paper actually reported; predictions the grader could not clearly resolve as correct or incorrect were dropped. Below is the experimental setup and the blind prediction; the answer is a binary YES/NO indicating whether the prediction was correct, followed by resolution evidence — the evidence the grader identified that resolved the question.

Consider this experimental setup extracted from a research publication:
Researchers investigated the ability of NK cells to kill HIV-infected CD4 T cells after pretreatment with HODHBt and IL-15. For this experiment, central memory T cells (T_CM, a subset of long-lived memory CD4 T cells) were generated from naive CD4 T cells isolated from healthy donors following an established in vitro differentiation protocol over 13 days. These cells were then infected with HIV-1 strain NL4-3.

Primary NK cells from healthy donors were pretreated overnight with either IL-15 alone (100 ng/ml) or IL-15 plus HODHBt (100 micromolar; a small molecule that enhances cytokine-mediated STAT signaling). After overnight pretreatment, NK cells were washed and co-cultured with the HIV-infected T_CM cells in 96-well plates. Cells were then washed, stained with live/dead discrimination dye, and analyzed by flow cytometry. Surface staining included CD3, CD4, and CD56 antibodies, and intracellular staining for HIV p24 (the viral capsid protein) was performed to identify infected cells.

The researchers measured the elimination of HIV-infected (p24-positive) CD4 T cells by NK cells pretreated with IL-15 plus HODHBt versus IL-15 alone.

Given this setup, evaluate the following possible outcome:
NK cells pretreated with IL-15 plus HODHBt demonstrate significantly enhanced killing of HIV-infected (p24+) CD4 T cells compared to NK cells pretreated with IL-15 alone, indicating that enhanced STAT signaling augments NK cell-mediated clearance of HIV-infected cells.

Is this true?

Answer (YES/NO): NO